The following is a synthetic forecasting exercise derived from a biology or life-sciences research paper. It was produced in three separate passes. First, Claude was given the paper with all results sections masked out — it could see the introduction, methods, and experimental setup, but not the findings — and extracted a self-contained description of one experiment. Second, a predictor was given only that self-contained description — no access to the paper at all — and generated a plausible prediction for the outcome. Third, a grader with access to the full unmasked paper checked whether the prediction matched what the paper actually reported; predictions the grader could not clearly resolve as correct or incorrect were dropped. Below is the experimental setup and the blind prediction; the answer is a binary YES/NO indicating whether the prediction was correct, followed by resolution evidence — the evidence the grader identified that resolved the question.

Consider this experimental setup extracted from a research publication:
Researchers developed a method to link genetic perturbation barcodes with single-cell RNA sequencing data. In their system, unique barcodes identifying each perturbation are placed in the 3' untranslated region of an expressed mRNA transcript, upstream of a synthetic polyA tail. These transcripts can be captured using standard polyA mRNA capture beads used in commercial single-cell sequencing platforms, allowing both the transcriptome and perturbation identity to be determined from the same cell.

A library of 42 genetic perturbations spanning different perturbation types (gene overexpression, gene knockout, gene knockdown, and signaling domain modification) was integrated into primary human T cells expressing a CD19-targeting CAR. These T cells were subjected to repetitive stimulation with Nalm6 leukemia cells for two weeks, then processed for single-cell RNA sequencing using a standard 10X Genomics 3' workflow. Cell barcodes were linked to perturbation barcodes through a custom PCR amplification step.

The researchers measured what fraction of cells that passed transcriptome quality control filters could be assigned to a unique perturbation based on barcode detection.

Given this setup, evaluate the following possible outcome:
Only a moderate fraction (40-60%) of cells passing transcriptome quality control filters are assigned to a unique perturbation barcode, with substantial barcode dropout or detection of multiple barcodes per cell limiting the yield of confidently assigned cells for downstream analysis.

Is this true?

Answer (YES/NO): NO